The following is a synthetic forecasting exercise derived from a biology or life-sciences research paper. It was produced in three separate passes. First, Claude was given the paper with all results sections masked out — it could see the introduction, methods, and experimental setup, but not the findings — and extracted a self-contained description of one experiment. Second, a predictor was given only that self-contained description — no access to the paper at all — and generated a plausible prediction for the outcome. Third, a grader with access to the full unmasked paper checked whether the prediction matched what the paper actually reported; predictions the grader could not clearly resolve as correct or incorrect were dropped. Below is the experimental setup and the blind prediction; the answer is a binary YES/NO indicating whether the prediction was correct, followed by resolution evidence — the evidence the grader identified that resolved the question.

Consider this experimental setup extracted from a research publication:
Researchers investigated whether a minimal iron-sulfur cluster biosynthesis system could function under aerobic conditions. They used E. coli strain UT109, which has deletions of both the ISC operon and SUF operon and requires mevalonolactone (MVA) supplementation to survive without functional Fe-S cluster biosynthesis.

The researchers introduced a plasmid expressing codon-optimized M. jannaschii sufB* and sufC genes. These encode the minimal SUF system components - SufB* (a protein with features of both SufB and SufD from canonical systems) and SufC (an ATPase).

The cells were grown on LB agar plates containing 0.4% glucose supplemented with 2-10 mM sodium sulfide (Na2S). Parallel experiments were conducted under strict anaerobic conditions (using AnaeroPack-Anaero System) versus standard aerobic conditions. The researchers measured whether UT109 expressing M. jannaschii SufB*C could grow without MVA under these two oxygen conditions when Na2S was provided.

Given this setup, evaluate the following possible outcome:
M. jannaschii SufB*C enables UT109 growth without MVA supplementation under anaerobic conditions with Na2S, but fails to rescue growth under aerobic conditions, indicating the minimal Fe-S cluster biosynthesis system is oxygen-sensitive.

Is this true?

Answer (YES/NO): YES